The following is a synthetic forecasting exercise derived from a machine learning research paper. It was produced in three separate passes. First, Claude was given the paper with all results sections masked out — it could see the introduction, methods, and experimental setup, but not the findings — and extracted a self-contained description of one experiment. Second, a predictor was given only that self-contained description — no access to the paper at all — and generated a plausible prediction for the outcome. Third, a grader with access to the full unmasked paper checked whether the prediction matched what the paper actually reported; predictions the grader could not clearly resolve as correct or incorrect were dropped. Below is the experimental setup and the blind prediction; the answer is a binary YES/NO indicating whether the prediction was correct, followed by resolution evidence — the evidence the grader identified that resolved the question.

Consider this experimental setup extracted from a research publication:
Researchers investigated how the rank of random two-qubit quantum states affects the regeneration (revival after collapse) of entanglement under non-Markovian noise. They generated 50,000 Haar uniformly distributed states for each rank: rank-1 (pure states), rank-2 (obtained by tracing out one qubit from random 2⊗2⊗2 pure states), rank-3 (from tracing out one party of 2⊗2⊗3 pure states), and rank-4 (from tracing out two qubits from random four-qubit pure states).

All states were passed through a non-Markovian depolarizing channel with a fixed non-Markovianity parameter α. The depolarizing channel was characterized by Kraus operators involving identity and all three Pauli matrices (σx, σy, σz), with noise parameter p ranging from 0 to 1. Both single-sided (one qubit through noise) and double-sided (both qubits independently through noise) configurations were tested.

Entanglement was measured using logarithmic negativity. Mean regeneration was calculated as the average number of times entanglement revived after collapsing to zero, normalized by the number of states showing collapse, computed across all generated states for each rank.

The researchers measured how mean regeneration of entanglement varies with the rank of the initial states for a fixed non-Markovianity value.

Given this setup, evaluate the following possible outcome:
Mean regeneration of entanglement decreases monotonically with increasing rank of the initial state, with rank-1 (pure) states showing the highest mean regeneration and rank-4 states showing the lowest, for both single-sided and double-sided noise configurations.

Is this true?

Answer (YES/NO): NO